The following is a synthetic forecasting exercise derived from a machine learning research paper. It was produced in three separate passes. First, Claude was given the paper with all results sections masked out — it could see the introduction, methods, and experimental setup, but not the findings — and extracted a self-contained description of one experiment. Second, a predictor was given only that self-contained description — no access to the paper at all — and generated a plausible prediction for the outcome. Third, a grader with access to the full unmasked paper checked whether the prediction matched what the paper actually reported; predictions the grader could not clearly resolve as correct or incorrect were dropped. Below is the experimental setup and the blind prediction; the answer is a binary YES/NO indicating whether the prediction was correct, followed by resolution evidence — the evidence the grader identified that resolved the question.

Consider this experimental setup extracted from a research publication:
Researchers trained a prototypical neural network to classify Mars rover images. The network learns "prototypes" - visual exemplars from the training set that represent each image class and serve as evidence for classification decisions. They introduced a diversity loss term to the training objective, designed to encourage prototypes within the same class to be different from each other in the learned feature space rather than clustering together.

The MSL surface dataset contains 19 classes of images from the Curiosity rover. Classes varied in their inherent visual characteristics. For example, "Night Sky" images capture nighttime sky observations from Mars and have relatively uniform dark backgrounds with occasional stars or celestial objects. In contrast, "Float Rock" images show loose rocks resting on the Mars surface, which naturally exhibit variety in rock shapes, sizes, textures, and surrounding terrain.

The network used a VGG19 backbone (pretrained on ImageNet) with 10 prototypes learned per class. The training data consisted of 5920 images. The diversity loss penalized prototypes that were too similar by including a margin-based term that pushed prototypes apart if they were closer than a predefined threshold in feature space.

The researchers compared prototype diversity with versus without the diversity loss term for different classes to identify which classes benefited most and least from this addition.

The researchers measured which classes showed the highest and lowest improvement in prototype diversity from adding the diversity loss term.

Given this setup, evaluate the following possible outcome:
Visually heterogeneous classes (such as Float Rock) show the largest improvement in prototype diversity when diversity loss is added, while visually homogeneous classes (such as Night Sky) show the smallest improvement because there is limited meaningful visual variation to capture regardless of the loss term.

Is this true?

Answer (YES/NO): NO